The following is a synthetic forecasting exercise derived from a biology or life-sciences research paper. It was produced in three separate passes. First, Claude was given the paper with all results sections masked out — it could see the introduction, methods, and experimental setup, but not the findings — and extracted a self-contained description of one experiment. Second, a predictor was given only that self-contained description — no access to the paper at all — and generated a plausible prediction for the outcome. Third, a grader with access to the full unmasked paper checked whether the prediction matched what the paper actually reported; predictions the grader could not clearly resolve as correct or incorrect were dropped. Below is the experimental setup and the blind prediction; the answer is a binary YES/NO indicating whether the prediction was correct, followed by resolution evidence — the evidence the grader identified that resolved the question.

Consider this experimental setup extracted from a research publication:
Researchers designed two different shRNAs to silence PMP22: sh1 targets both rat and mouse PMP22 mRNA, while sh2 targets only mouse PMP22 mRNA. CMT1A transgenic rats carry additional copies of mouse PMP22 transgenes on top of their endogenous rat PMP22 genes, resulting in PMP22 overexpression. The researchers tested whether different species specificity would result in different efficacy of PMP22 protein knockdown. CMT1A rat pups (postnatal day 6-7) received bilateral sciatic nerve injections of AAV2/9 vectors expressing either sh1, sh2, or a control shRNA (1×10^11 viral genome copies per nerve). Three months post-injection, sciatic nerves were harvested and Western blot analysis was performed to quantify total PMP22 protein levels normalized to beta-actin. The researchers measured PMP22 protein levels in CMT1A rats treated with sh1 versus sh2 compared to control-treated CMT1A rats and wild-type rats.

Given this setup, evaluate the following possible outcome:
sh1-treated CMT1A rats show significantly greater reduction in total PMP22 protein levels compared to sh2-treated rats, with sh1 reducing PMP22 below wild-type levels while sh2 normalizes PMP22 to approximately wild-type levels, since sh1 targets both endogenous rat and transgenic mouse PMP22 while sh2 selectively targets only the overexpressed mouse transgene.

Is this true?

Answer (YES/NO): NO